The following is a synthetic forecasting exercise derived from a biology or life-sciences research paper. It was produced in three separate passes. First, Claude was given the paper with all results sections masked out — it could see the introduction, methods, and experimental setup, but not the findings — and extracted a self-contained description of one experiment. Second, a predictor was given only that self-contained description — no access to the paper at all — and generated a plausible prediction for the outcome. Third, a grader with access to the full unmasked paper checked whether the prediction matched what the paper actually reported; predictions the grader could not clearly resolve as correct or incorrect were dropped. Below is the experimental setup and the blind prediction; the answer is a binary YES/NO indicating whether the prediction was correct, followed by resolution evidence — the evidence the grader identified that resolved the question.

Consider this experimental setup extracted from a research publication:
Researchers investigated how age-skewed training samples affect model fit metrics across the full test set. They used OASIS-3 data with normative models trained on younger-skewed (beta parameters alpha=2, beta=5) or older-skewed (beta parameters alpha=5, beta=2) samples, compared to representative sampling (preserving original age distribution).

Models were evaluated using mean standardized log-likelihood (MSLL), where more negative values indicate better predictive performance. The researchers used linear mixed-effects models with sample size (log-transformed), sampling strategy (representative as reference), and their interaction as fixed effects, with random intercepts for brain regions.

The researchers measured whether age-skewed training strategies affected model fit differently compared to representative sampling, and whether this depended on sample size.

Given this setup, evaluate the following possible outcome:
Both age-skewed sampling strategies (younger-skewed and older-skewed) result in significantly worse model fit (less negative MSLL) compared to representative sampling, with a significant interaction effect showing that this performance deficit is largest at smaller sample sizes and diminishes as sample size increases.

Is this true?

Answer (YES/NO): NO